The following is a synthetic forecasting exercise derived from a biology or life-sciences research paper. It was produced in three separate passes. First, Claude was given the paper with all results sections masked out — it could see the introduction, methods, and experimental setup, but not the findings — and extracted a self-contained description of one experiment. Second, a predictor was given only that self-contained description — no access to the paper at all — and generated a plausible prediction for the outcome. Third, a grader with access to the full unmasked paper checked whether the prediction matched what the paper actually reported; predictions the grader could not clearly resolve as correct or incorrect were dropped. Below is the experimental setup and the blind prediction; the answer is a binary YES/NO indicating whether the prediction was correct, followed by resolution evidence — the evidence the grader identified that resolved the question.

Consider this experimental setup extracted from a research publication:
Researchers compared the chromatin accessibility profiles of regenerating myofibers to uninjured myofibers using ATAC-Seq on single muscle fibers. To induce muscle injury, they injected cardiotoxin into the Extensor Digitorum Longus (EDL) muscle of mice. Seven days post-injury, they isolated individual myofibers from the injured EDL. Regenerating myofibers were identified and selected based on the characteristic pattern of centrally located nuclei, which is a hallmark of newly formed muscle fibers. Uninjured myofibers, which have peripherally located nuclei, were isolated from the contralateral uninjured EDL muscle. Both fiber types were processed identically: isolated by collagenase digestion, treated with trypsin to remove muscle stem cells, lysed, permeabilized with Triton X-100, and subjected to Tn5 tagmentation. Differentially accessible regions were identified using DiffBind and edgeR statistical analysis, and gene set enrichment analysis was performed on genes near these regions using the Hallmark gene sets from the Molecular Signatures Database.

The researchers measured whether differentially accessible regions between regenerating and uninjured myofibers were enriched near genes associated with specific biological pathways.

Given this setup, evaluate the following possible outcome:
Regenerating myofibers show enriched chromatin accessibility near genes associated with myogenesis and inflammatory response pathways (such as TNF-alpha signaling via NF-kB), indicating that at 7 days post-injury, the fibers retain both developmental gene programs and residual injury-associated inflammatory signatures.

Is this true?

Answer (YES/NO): NO